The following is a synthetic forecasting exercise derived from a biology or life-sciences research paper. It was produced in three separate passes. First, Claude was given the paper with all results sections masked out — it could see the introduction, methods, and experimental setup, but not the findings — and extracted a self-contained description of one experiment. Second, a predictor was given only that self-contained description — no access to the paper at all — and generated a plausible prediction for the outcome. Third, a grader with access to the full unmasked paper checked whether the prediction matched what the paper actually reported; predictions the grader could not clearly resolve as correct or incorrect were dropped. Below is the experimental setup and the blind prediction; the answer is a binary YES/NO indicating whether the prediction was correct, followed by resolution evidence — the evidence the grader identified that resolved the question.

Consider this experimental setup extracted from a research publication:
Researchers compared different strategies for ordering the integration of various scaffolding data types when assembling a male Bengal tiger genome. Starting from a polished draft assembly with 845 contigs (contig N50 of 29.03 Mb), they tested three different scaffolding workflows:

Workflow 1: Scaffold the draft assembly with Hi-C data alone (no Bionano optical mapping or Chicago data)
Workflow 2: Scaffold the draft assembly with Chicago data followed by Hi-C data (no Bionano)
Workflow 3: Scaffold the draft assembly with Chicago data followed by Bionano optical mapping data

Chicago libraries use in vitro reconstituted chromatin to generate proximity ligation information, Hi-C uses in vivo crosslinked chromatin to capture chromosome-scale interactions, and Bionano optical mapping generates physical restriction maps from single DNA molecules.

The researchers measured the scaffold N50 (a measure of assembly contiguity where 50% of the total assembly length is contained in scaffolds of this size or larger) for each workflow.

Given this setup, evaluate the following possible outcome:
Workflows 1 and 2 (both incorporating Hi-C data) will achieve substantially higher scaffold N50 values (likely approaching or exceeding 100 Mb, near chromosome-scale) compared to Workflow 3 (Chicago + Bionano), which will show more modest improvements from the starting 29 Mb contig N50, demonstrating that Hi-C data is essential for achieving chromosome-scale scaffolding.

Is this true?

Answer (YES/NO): NO